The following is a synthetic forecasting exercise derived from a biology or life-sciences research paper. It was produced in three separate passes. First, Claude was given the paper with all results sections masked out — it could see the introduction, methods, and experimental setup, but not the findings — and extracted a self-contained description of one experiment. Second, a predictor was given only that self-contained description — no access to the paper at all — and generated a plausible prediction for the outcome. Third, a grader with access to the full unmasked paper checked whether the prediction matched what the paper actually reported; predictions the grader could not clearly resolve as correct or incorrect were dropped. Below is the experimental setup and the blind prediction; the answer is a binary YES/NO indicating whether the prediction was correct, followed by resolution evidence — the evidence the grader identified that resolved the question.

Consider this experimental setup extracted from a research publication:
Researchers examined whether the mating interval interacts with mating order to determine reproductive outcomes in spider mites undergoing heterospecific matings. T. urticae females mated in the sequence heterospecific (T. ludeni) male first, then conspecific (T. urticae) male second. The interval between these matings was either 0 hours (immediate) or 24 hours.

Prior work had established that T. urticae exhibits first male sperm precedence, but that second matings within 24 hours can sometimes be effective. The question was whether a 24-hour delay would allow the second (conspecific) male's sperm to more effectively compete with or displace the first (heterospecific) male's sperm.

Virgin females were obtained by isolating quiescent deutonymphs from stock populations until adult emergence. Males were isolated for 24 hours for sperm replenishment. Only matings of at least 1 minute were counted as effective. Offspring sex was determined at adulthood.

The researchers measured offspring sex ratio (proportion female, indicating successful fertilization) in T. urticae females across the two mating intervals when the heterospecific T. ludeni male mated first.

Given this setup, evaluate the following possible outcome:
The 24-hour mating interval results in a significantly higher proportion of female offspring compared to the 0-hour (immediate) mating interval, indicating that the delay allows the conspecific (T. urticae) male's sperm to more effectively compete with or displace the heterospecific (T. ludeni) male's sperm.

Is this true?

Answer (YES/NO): NO